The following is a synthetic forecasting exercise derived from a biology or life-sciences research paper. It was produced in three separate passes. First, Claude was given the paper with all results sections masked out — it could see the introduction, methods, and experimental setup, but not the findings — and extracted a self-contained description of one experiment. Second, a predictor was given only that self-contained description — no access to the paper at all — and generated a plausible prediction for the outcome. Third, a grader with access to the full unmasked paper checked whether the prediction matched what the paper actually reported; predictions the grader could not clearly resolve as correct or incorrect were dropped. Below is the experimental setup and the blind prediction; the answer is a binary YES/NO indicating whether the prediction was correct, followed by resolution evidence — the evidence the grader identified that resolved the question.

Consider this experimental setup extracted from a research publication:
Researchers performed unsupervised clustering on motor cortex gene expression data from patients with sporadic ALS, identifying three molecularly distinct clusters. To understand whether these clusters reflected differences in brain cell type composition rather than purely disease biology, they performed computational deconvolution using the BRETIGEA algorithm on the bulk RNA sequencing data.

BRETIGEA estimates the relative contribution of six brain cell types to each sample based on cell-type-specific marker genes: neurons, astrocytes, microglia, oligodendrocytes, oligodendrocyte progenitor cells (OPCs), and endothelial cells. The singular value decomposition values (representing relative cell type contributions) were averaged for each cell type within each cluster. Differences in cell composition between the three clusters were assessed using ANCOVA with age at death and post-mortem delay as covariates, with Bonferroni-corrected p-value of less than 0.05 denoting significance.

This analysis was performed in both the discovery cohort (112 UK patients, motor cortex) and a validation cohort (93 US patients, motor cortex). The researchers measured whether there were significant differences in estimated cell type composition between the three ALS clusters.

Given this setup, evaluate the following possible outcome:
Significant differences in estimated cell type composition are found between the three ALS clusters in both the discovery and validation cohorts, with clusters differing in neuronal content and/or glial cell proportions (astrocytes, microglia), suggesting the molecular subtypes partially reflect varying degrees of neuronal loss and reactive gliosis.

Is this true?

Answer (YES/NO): YES